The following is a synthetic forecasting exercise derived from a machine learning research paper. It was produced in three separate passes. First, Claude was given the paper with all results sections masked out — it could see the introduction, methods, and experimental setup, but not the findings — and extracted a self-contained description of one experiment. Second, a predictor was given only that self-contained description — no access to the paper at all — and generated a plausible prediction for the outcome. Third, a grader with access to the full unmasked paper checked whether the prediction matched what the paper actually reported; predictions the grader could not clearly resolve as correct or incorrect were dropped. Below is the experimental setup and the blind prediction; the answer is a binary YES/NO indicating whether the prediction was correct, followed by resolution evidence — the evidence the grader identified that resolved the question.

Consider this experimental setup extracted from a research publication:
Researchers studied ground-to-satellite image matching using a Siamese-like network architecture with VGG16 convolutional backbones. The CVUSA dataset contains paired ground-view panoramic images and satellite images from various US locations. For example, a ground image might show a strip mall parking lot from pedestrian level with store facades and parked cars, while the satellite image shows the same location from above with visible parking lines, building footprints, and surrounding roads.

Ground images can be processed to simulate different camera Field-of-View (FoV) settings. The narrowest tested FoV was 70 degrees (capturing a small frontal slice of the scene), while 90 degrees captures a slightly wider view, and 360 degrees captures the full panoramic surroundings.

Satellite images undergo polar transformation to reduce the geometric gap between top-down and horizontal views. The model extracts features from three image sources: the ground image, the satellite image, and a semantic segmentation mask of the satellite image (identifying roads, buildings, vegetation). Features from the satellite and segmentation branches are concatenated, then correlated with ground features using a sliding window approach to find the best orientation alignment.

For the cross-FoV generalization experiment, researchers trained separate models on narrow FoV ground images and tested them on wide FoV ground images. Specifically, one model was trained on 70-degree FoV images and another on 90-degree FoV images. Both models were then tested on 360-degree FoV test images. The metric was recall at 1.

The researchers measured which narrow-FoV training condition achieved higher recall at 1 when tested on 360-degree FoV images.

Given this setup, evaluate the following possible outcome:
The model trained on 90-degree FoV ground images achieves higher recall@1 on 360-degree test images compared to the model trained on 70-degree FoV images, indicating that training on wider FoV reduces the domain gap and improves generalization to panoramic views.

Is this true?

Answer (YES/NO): YES